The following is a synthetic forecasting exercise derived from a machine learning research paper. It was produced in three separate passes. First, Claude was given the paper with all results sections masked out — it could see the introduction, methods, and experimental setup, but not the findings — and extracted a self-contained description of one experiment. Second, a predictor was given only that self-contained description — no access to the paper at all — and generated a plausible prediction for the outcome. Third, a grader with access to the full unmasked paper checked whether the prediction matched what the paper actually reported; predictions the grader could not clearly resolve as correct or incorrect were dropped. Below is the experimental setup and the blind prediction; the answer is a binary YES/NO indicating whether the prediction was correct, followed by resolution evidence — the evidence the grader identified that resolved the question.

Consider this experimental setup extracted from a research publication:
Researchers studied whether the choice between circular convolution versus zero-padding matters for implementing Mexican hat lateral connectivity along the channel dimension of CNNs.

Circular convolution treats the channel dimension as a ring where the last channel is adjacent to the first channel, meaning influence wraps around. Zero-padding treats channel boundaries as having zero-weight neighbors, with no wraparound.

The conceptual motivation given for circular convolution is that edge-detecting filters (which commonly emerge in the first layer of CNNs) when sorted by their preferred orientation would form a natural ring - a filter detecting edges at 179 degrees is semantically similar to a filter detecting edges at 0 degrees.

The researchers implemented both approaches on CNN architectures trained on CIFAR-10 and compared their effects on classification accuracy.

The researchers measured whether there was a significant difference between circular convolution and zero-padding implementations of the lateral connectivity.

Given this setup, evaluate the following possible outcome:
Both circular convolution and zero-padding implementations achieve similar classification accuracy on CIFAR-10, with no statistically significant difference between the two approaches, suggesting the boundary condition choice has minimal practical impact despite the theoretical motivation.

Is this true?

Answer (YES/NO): YES